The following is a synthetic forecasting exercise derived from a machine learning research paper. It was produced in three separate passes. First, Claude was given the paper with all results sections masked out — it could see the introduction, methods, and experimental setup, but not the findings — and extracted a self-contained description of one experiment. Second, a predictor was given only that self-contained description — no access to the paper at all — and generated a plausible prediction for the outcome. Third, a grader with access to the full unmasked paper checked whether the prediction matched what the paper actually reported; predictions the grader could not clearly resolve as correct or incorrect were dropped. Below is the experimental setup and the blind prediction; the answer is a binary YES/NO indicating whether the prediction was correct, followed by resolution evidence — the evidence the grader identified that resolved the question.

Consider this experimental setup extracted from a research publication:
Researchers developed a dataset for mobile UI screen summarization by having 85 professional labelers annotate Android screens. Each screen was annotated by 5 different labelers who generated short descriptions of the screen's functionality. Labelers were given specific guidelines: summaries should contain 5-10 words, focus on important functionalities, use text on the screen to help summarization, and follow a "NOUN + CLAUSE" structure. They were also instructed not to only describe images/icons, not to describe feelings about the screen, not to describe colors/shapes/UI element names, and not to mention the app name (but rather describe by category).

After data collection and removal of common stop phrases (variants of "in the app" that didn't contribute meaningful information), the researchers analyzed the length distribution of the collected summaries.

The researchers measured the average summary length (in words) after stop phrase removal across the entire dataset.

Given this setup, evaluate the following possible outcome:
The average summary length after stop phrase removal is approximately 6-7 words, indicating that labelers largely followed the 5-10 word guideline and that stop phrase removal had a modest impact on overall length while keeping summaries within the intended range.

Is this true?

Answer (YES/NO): YES